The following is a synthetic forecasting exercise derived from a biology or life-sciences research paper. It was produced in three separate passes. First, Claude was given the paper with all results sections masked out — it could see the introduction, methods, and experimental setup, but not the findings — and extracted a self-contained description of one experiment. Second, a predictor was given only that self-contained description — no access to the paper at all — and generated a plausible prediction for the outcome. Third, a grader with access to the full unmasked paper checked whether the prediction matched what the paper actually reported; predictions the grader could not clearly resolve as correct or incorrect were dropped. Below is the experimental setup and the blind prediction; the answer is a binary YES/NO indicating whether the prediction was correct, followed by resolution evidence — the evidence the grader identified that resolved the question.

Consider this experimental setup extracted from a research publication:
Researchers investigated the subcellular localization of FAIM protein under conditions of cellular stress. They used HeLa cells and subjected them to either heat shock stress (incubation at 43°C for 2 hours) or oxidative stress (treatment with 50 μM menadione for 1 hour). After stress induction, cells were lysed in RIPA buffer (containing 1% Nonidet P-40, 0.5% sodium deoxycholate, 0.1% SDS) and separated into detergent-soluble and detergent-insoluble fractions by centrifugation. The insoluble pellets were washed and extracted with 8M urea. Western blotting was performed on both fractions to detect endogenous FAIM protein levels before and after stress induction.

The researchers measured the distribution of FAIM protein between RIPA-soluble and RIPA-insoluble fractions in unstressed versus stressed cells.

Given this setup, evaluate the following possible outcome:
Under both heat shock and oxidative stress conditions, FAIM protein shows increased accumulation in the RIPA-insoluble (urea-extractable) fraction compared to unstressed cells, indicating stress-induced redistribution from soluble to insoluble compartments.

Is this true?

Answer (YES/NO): YES